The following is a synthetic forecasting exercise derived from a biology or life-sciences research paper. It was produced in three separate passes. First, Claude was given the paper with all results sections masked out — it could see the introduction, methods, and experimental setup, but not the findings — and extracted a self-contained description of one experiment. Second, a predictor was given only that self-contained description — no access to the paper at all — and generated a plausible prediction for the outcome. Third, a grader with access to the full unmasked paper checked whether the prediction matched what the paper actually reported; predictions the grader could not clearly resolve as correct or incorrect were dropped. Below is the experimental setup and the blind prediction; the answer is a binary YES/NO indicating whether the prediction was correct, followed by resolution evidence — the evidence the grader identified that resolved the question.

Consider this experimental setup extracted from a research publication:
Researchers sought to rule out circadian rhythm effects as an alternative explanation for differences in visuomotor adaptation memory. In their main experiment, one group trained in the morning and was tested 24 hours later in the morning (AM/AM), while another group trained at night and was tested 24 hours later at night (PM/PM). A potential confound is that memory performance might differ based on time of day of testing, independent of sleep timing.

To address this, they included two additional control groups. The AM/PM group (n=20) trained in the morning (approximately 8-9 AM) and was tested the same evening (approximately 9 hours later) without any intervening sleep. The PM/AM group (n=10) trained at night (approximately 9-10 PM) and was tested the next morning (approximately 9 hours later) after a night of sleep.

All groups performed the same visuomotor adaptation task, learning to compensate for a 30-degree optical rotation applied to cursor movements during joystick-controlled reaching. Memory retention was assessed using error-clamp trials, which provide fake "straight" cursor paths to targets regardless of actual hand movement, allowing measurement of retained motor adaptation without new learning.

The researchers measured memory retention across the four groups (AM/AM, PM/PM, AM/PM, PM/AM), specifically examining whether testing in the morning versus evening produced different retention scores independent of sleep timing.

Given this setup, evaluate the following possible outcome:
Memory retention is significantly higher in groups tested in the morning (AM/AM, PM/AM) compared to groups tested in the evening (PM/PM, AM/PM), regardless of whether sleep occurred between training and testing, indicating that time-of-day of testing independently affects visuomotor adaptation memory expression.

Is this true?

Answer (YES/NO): NO